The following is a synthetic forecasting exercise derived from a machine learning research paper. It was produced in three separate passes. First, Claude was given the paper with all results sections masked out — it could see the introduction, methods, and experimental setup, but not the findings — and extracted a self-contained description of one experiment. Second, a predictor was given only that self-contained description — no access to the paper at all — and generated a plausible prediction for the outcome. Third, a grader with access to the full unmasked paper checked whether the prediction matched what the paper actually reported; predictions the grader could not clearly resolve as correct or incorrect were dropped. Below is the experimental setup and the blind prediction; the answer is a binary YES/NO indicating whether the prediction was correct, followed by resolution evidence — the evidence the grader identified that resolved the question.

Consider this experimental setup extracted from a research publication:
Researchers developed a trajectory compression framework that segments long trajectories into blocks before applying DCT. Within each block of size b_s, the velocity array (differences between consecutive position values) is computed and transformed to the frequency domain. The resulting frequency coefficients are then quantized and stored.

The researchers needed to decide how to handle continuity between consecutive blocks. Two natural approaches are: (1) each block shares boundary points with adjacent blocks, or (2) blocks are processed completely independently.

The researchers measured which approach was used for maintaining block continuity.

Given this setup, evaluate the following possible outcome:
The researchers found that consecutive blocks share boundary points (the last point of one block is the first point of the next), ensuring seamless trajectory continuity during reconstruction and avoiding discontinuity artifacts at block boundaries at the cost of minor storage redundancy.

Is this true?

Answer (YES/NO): YES